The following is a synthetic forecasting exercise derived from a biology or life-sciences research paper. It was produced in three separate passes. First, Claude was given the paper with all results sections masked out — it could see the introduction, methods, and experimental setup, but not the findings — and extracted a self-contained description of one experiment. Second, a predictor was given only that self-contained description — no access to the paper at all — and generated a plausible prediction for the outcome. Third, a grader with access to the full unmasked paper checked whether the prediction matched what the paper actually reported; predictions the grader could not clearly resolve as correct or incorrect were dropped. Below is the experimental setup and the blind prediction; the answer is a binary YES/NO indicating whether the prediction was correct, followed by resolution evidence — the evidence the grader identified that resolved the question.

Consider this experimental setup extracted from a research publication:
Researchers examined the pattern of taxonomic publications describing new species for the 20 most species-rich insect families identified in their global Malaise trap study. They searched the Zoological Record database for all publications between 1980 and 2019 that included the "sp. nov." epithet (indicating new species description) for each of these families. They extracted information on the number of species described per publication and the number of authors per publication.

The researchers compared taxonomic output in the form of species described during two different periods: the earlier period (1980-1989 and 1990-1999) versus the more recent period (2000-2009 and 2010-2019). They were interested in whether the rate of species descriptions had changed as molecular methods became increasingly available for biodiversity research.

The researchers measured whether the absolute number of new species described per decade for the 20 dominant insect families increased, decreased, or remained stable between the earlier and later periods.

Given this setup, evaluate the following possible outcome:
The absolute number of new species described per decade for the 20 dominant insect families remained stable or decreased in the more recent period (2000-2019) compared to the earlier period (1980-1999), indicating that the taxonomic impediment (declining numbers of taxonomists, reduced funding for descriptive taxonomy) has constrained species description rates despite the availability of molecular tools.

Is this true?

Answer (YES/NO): YES